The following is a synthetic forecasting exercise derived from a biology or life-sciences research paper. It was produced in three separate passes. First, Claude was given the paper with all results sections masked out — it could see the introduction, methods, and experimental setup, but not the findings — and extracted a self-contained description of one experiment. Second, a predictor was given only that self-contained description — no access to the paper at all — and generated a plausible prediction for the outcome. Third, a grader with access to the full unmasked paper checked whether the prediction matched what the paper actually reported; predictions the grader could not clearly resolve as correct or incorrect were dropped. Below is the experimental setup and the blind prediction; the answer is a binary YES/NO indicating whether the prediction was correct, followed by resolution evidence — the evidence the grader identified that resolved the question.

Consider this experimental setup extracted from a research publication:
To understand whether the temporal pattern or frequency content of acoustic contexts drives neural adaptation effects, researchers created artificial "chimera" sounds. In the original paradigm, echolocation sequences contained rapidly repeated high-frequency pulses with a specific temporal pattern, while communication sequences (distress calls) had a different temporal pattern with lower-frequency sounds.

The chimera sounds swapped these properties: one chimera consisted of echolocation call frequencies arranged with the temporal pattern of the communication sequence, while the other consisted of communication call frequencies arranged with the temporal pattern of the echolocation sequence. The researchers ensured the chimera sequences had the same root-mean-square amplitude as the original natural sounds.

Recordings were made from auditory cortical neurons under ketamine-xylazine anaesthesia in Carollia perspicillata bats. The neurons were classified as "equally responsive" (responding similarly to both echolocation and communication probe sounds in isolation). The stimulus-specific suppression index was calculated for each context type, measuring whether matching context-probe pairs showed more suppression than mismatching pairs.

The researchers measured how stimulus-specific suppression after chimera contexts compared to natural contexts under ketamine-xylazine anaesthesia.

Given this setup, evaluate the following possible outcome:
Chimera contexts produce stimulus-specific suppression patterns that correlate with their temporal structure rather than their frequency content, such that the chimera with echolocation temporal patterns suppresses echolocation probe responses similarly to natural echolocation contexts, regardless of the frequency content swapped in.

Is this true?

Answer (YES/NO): NO